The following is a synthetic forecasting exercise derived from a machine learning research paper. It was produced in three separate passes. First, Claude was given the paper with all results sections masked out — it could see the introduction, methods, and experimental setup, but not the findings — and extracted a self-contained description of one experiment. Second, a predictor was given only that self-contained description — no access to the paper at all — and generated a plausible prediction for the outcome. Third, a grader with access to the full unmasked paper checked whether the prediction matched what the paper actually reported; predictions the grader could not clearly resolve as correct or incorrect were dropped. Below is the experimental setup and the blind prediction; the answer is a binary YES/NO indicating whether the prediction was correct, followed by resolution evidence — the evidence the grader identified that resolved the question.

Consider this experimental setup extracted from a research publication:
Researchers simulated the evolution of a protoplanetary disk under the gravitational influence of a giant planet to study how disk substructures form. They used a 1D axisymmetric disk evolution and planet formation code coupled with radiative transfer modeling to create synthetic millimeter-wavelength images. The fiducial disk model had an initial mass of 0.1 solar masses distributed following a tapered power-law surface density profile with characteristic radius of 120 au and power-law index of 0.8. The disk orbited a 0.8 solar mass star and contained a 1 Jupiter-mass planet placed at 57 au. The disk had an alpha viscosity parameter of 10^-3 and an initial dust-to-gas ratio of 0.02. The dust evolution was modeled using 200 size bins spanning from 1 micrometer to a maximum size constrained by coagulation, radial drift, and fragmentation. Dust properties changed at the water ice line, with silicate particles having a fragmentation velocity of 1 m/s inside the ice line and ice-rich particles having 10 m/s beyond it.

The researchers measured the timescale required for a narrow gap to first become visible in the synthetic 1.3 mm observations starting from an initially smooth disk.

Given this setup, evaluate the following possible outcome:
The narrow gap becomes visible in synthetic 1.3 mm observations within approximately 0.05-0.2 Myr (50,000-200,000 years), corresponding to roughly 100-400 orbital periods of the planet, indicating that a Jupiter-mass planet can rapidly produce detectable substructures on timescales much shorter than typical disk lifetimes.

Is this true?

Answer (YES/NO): YES